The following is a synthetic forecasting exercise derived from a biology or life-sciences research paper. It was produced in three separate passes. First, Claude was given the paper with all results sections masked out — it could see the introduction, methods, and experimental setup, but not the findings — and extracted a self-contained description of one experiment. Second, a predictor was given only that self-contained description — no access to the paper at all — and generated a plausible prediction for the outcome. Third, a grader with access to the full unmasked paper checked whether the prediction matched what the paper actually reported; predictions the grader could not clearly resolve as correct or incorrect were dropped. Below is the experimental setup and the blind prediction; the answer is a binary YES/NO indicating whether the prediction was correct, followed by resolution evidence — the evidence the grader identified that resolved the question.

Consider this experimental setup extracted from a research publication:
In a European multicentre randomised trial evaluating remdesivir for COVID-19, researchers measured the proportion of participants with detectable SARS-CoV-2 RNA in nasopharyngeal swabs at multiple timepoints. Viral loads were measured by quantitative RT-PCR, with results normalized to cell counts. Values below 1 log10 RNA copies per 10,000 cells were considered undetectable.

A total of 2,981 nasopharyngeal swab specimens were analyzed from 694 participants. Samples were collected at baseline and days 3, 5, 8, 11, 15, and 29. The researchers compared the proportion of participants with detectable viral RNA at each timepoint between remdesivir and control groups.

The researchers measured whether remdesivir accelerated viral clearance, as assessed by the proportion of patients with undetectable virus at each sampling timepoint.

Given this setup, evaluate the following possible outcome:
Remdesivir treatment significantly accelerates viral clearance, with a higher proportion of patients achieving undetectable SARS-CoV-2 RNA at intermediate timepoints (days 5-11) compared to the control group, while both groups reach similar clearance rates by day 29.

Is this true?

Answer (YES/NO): NO